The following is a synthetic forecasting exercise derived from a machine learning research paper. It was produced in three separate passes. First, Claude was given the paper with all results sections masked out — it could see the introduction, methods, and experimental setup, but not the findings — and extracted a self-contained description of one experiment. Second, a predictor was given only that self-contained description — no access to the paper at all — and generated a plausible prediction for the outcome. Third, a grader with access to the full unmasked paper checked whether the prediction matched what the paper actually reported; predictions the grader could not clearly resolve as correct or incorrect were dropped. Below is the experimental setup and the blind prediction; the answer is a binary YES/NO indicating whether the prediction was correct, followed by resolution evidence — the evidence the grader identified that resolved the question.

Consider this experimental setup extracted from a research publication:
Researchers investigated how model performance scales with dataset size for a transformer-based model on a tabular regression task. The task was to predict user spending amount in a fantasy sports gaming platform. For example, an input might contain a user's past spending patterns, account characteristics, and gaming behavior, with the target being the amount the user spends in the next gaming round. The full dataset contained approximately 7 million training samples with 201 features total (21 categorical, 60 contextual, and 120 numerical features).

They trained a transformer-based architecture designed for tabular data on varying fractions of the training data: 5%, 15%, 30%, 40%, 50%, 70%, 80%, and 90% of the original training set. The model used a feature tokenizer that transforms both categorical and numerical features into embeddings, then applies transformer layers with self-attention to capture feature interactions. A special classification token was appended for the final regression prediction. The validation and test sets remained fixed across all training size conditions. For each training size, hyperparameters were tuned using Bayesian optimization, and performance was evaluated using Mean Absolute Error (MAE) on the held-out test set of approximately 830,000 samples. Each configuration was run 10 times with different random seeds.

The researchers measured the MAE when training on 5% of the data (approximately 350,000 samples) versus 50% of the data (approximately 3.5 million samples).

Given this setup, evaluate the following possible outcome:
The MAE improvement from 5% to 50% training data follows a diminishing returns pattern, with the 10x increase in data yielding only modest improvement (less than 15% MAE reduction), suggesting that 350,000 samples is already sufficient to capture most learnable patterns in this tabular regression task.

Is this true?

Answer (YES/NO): YES